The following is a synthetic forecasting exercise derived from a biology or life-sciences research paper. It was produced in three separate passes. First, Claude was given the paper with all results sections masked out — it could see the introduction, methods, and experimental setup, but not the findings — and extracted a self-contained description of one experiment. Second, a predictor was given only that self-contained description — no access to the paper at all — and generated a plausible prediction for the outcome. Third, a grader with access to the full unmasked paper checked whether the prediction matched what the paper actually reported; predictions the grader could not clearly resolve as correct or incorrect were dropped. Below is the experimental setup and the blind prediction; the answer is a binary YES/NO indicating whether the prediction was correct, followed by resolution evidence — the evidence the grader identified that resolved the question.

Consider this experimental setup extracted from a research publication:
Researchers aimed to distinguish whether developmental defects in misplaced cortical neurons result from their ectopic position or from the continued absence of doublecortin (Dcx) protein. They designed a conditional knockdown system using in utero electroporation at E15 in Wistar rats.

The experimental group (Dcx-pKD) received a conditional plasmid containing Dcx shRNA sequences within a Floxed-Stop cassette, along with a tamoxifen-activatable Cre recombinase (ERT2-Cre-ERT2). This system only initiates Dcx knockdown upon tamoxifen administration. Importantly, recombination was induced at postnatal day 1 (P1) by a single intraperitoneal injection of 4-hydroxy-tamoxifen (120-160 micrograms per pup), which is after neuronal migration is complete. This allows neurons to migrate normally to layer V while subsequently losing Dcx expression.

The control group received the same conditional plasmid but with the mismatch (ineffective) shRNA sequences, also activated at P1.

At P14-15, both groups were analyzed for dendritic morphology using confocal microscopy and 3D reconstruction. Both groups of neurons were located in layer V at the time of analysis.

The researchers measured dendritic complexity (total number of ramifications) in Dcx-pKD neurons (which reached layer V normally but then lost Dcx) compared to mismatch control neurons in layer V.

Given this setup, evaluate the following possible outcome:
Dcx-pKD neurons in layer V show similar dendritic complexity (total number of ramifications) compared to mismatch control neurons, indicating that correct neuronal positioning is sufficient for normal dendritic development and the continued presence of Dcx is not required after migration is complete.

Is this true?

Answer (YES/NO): NO